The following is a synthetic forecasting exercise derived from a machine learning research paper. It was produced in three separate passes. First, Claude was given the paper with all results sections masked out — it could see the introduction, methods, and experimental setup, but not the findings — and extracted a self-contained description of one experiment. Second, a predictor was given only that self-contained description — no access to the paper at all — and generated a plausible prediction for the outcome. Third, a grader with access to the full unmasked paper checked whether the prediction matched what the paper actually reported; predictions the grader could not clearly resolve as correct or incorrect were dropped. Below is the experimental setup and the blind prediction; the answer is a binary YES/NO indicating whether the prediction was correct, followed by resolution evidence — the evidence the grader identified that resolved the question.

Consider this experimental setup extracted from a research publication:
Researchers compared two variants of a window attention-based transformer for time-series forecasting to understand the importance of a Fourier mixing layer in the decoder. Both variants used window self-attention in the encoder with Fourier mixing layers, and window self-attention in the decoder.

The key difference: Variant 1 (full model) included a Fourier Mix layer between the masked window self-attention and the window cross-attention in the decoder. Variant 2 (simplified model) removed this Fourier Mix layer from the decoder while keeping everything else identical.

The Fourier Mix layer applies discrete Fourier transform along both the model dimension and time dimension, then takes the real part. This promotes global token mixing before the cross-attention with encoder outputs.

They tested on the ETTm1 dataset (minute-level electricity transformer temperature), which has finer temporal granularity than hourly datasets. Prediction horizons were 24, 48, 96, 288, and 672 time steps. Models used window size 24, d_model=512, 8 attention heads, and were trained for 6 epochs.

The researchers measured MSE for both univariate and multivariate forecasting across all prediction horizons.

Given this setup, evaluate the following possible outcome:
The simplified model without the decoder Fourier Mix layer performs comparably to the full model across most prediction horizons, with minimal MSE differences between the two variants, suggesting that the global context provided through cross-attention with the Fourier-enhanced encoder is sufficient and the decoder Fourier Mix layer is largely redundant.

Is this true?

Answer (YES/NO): NO